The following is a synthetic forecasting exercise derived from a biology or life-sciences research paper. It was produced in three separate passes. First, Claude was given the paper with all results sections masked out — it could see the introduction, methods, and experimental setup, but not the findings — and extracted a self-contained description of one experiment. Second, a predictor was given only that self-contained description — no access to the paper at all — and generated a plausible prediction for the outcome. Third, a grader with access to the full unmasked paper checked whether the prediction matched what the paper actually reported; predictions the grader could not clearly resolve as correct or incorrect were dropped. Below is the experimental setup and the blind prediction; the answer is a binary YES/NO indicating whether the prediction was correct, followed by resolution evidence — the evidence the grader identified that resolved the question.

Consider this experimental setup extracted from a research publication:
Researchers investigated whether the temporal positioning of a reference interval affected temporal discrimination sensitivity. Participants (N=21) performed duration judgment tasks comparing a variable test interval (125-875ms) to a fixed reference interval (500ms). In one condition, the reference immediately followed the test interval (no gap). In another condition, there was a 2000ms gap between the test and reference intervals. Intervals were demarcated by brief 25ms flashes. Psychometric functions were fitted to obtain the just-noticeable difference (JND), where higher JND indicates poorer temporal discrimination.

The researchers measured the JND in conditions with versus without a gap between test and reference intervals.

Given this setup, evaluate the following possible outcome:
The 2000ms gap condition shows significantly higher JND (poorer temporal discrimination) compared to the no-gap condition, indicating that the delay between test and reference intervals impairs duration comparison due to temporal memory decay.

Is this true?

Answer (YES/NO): YES